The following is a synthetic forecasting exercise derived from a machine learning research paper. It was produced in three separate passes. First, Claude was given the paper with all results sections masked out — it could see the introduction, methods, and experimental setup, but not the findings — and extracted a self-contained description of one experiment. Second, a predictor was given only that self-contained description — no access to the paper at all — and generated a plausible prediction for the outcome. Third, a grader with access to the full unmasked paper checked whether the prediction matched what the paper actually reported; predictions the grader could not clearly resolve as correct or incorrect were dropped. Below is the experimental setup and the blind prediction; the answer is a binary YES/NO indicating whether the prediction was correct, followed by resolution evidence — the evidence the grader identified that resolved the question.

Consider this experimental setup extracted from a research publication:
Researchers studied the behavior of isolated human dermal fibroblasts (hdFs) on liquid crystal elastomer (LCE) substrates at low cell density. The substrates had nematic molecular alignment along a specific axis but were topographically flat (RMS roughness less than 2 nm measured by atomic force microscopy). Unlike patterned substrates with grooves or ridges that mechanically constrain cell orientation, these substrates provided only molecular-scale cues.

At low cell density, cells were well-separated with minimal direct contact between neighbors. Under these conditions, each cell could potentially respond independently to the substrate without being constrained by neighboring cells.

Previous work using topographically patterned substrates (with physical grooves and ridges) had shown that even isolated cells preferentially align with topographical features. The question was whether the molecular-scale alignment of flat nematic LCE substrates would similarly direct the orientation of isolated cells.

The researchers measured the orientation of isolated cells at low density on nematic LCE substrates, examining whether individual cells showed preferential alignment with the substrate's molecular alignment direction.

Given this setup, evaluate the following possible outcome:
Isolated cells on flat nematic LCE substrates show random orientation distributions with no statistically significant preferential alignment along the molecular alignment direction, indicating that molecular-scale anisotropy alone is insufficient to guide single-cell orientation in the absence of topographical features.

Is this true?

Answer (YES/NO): YES